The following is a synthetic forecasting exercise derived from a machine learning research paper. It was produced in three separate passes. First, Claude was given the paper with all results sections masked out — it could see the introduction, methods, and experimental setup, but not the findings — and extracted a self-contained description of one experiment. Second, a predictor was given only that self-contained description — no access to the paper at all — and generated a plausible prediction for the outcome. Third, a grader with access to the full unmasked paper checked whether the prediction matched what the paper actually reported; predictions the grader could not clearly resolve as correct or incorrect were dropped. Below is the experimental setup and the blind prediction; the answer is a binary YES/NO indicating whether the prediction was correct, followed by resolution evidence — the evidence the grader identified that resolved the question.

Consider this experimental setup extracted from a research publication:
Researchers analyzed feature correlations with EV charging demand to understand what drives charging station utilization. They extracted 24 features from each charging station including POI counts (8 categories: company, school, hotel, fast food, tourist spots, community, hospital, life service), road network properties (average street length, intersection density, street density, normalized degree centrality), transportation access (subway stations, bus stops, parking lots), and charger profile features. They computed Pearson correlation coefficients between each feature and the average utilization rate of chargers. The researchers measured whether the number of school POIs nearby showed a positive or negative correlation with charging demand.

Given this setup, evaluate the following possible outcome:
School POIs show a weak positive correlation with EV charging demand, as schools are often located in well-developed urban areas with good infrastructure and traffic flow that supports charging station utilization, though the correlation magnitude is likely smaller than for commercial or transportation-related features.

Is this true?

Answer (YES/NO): NO